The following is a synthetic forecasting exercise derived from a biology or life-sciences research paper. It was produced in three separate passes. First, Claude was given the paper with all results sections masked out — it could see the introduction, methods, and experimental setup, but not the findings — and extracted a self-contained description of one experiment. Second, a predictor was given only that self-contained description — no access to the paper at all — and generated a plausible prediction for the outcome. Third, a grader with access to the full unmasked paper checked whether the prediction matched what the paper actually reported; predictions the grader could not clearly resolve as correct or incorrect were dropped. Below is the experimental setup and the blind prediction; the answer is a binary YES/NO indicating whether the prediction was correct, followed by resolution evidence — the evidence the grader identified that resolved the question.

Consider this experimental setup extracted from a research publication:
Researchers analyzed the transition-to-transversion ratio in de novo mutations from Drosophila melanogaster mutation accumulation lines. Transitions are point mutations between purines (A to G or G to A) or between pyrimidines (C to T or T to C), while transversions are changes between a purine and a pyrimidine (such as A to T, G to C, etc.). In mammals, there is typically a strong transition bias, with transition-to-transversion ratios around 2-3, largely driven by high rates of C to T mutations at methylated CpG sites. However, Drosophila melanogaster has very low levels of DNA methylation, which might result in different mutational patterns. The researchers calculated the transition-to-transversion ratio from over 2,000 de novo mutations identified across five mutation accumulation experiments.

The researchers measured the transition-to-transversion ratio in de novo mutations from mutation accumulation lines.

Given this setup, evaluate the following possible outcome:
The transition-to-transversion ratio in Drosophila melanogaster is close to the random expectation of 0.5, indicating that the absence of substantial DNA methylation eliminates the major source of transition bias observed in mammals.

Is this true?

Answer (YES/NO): NO